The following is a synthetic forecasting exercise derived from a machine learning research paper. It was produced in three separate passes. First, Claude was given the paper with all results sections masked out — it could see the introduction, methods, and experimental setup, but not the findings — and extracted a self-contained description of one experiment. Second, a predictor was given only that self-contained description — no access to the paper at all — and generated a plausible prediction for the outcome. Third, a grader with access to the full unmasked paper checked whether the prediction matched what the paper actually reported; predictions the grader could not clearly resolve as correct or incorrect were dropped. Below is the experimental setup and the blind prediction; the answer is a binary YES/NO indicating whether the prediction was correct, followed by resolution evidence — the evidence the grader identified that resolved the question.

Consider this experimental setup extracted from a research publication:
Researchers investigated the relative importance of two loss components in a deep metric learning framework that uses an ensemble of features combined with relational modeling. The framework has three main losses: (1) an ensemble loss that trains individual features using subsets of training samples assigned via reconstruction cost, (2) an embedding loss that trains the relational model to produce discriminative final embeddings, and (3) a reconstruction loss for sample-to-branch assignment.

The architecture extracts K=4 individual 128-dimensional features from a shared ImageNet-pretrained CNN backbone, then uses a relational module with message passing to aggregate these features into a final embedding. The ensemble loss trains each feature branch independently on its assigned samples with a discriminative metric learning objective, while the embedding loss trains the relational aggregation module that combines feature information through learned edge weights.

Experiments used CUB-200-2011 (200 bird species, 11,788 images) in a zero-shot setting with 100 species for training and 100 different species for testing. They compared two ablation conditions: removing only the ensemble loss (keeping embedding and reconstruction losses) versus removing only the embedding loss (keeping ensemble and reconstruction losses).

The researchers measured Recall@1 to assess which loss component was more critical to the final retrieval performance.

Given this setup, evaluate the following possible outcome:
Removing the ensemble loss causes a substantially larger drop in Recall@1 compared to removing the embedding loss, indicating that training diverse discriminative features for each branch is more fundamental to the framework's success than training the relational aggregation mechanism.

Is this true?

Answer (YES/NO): YES